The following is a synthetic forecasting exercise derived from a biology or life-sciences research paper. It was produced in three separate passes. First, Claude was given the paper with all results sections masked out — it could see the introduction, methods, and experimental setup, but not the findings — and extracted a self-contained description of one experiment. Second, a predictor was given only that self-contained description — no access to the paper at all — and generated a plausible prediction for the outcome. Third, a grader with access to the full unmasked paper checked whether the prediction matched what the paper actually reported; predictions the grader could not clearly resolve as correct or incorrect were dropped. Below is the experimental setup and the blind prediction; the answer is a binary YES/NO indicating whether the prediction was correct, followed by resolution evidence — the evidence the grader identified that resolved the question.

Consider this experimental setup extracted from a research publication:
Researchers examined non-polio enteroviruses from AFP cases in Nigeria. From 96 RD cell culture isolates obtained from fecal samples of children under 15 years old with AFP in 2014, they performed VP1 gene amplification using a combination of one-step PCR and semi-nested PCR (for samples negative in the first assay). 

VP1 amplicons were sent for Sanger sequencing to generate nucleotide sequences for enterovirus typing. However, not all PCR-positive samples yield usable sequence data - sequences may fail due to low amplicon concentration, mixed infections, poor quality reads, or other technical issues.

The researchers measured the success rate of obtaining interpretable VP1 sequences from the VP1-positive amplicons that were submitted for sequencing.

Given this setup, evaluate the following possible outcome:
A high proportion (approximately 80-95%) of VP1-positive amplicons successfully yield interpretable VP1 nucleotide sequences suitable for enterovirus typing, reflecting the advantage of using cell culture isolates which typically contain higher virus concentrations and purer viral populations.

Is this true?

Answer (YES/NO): YES